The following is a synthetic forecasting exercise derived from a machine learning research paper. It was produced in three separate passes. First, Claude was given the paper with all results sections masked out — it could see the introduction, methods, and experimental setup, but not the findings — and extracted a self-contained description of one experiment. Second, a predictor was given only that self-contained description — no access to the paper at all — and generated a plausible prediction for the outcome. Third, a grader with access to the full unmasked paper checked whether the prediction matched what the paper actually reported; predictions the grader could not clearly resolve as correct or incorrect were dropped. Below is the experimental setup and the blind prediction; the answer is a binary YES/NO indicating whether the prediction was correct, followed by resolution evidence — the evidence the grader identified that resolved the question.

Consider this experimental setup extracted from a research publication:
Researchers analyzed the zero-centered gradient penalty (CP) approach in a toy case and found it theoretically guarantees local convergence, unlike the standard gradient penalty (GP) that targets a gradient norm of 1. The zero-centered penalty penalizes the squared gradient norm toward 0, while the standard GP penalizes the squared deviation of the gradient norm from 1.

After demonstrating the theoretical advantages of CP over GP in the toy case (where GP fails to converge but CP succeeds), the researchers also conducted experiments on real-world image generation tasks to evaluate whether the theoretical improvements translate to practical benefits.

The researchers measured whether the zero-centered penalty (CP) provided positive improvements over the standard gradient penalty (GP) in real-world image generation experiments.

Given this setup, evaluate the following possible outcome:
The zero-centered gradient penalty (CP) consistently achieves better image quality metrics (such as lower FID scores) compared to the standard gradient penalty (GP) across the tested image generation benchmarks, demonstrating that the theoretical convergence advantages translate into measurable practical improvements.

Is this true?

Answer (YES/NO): NO